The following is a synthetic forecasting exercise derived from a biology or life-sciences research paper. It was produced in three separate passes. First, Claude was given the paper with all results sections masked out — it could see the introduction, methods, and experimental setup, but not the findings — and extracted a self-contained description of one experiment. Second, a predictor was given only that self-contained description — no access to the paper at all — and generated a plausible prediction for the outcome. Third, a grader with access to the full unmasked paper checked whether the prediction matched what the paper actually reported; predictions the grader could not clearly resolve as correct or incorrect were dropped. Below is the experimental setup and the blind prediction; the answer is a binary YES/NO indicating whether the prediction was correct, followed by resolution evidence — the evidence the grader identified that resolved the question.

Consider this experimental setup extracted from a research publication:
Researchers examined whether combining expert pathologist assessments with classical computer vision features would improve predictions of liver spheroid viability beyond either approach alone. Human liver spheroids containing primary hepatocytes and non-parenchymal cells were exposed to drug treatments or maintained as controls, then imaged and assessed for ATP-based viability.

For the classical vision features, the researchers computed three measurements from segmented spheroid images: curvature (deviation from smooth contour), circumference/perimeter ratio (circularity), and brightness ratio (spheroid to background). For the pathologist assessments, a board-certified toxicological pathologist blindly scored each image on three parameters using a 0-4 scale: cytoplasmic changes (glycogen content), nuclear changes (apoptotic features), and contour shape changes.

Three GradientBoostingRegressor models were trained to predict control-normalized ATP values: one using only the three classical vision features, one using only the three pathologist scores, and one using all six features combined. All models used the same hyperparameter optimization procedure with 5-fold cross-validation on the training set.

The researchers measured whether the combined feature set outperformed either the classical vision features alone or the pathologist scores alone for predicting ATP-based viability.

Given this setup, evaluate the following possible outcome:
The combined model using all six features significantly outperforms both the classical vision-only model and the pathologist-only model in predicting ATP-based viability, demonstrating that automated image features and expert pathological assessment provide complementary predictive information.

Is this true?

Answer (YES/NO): YES